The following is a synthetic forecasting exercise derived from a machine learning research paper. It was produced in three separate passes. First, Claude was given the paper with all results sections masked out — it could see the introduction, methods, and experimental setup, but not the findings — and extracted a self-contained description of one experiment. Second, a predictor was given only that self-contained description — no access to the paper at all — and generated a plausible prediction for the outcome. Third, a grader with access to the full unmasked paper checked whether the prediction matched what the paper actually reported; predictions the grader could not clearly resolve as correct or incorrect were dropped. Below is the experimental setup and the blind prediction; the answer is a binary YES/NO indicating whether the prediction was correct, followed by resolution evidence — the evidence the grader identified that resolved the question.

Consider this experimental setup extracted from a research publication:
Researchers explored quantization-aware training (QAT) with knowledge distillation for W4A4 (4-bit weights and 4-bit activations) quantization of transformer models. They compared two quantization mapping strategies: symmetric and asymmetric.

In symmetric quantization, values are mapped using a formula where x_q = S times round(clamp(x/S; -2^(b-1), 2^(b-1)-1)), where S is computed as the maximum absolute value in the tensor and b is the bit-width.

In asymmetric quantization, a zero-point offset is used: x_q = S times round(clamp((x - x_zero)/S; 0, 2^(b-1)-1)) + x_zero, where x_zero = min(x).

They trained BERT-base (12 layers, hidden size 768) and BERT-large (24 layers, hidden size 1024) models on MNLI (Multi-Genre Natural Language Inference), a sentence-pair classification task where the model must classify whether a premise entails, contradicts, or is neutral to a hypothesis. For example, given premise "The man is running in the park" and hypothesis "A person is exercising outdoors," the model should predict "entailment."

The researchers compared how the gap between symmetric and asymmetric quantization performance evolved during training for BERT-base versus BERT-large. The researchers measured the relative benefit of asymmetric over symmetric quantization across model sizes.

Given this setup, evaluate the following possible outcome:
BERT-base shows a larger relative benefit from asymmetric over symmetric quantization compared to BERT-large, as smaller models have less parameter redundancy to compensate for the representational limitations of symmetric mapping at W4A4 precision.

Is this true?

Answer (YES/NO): NO